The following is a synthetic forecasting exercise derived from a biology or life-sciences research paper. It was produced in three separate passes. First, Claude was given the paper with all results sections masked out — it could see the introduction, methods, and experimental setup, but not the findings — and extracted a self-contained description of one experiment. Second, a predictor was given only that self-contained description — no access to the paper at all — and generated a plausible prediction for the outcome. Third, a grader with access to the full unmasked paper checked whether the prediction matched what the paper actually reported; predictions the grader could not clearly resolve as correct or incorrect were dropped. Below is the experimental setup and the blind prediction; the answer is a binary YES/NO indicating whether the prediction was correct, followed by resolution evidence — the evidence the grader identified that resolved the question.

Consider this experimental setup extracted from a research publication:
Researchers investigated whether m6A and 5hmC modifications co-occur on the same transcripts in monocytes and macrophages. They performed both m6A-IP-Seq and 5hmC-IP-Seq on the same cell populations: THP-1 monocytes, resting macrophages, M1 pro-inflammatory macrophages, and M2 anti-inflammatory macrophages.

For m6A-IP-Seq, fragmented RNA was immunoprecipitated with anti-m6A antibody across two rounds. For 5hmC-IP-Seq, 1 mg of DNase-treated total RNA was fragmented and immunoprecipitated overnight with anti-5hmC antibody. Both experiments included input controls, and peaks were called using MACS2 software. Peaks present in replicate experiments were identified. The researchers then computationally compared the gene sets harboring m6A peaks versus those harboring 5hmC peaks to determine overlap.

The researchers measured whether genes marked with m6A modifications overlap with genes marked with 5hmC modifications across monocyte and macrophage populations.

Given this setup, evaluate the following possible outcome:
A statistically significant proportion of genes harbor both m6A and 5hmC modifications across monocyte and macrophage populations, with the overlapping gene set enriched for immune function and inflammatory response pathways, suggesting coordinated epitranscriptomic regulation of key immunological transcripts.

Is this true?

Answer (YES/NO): NO